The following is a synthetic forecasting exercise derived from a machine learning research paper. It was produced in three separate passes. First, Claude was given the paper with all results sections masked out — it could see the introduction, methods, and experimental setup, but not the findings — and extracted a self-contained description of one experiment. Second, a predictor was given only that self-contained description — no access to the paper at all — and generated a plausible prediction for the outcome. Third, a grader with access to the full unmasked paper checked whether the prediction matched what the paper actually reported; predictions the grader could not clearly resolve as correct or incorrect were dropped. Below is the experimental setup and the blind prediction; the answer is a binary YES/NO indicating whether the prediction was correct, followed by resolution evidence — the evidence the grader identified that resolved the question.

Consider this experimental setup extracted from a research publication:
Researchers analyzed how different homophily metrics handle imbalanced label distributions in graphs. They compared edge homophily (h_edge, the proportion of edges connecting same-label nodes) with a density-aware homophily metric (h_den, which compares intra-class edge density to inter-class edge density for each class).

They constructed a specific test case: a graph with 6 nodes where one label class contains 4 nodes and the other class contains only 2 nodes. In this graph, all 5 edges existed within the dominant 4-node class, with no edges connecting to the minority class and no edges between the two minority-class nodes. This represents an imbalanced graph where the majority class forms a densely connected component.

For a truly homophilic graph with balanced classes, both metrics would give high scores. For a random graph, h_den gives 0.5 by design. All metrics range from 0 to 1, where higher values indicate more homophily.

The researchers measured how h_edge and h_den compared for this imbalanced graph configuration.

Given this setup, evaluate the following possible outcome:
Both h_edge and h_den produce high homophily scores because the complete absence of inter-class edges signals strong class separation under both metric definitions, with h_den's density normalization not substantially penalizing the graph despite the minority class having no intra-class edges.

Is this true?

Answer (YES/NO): NO